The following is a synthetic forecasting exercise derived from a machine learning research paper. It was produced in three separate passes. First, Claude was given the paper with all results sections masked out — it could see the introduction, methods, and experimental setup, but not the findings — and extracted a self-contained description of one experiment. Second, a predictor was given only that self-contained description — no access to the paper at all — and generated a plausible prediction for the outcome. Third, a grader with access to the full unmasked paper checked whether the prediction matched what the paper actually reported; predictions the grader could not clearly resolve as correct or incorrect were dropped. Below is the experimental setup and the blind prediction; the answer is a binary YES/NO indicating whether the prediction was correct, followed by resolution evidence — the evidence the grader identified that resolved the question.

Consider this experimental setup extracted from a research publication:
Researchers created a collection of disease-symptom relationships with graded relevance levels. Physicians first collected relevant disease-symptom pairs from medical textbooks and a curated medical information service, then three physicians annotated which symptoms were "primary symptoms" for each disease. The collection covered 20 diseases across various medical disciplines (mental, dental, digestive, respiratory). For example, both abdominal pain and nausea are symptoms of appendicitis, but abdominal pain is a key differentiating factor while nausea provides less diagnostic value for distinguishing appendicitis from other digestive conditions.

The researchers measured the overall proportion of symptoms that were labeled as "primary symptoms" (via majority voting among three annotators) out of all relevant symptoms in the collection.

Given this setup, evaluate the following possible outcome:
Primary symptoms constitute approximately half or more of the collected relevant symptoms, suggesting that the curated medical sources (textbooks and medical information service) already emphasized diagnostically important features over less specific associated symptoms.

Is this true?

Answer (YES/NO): NO